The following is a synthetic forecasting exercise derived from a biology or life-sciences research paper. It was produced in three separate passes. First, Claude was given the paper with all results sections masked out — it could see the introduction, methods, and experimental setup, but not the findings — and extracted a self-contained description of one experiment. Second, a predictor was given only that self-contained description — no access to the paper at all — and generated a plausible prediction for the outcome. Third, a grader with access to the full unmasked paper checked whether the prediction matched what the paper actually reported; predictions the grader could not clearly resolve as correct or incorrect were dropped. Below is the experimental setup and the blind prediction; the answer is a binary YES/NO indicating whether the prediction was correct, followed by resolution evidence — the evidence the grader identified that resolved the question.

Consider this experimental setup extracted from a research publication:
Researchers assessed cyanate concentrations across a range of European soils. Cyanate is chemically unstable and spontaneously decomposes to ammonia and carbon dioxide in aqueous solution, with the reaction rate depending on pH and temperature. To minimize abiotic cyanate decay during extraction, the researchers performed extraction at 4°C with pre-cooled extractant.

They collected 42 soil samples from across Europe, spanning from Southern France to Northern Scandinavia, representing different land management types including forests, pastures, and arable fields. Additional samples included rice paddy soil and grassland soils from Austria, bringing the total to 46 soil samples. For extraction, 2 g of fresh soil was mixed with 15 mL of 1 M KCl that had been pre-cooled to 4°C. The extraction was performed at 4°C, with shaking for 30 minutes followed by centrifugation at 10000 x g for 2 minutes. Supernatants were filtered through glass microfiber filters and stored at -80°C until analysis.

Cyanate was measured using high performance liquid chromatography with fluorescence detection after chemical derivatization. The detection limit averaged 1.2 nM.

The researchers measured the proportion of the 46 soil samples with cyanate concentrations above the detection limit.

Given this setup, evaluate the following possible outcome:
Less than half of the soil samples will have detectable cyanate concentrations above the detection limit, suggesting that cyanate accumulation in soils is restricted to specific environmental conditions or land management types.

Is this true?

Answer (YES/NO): YES